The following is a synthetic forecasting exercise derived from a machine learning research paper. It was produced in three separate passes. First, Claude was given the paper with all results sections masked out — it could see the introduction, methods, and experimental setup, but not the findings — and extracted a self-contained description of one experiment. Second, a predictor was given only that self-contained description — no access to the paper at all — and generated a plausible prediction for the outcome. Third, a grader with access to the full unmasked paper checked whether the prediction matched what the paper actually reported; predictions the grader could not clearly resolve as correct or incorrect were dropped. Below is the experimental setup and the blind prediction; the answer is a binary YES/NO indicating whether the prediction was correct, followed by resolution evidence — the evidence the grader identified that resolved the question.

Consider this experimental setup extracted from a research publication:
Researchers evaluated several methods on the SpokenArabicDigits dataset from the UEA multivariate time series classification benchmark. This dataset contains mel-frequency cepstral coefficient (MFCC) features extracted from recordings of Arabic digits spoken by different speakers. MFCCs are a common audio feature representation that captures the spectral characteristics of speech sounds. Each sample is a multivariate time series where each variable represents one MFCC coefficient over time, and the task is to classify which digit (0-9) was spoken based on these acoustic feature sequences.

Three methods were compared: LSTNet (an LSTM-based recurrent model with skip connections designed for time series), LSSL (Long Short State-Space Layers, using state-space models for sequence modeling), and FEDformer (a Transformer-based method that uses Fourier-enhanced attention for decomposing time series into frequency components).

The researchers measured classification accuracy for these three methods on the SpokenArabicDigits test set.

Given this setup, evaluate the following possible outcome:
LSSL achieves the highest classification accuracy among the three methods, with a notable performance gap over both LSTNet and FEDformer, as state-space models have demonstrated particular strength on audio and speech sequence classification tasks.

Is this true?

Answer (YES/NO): NO